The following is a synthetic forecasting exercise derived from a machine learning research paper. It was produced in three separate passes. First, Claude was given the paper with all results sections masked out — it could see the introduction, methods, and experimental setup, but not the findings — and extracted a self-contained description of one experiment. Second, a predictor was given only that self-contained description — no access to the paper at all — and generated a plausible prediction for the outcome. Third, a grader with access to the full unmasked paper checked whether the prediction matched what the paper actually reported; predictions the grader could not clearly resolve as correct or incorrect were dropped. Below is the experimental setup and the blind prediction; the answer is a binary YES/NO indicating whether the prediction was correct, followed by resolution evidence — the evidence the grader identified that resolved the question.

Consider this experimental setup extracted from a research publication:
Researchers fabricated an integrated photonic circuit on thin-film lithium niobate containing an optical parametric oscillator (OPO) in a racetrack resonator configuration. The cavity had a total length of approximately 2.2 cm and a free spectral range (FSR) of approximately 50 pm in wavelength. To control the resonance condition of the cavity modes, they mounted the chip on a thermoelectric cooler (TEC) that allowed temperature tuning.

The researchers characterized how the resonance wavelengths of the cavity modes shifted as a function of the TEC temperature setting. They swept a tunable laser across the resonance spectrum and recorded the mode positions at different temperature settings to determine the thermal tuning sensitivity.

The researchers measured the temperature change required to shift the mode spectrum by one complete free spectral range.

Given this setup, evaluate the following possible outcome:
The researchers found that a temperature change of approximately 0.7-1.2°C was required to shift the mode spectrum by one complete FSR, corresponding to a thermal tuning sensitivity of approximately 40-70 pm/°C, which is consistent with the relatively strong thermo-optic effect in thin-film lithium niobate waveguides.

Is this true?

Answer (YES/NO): YES